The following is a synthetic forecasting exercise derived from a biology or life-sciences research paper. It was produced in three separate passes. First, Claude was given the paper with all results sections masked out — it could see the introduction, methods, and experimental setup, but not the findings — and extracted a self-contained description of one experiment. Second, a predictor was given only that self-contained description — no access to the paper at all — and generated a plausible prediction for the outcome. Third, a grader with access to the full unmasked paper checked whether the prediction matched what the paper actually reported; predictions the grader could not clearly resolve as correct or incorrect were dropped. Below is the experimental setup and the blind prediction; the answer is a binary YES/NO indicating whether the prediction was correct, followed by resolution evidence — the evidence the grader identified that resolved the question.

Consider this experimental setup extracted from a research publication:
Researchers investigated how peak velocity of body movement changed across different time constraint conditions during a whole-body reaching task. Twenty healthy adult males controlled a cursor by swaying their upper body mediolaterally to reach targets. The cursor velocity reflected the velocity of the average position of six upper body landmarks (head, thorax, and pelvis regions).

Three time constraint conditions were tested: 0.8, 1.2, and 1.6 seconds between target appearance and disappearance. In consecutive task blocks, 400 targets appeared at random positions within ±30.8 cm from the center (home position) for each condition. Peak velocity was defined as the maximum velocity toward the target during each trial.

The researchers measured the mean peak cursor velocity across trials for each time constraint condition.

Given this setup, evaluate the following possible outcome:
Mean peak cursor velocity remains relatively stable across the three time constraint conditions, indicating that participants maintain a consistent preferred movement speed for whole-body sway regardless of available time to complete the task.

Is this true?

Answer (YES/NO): NO